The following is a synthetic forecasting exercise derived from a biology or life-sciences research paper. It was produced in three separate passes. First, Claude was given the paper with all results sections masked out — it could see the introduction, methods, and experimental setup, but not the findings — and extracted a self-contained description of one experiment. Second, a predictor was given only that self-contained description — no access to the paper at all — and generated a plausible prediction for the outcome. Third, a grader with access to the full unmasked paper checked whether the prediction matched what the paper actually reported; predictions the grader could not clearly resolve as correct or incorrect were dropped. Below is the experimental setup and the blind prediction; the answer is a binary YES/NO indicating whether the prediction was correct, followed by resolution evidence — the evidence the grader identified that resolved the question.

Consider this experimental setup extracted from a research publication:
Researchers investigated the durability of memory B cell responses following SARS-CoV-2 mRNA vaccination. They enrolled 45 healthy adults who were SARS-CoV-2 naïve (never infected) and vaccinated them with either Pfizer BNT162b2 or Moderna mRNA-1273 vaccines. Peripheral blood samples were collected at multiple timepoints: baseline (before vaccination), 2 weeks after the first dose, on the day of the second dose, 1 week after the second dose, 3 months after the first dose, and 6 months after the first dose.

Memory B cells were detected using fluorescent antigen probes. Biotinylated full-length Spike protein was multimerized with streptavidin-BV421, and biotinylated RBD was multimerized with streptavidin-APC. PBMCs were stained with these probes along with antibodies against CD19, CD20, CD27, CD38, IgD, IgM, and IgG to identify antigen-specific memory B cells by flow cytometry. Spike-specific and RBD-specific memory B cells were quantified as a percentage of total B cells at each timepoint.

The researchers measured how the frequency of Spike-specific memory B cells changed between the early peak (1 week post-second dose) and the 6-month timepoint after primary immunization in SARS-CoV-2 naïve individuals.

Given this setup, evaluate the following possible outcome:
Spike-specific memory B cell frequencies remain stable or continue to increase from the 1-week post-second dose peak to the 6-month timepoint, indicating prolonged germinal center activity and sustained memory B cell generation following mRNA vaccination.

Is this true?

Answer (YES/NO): YES